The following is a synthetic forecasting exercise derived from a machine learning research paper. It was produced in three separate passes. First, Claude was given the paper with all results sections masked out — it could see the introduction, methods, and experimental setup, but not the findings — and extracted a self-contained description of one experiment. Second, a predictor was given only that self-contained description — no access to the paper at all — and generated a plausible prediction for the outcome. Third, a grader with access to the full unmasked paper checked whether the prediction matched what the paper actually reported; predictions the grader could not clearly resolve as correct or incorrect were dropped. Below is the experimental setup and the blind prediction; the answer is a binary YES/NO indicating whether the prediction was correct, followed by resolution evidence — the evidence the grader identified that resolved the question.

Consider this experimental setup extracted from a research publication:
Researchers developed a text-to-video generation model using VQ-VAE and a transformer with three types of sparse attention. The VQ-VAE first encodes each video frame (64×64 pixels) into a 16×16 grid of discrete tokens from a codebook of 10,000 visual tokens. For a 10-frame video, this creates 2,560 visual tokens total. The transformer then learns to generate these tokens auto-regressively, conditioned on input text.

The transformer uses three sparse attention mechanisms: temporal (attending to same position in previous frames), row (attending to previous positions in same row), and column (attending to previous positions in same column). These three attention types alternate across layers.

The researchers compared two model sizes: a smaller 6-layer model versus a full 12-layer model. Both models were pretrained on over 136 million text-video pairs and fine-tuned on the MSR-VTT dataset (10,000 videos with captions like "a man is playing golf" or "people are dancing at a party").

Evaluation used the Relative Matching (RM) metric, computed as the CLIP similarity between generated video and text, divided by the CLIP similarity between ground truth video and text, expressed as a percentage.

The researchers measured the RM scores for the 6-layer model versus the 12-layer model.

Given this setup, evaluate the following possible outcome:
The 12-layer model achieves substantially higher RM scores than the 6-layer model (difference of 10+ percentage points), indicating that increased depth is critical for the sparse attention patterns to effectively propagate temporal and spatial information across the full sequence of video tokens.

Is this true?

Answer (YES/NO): NO